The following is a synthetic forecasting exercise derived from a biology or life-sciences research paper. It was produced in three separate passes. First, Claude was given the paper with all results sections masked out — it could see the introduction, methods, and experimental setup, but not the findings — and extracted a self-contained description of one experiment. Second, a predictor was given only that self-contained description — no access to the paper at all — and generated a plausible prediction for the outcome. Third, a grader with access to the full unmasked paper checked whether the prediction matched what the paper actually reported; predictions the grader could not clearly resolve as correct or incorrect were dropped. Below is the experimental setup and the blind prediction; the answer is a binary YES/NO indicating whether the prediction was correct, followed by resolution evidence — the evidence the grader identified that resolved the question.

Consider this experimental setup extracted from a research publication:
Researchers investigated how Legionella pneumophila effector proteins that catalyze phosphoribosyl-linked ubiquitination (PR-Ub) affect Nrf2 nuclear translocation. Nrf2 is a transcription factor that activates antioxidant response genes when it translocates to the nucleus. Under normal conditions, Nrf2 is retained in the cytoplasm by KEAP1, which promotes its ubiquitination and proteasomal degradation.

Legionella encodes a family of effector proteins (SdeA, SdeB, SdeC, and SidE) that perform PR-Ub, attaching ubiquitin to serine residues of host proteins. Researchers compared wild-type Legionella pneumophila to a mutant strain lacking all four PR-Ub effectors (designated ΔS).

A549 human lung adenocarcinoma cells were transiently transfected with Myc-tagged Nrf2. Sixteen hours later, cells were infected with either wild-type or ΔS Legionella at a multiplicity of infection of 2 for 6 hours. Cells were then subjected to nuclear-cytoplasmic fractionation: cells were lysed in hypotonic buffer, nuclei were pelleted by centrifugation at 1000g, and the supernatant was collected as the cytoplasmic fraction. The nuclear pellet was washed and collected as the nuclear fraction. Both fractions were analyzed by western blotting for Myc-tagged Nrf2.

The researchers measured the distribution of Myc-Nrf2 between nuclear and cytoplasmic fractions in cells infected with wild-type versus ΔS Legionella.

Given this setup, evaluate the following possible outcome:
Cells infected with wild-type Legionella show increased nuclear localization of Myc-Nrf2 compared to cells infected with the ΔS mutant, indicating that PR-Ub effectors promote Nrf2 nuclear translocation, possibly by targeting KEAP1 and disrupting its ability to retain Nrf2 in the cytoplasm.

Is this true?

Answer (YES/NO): NO